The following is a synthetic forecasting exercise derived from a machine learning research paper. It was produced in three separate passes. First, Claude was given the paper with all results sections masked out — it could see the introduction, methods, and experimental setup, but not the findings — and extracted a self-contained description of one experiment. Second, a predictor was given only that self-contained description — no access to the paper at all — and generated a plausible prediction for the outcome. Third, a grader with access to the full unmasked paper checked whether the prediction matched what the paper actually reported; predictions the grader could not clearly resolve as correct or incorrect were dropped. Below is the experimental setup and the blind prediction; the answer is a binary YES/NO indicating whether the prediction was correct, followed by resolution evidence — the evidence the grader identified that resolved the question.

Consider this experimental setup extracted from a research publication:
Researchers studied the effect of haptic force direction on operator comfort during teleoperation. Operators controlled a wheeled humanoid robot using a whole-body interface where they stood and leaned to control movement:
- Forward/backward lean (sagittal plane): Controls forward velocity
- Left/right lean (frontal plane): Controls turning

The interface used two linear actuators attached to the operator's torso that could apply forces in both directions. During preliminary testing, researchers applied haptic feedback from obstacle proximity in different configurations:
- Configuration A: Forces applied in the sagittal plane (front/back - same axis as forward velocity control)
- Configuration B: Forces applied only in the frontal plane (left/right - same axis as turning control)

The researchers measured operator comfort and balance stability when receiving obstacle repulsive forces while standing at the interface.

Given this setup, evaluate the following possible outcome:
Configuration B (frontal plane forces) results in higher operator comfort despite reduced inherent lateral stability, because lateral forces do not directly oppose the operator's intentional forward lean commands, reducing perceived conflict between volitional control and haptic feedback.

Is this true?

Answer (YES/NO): NO